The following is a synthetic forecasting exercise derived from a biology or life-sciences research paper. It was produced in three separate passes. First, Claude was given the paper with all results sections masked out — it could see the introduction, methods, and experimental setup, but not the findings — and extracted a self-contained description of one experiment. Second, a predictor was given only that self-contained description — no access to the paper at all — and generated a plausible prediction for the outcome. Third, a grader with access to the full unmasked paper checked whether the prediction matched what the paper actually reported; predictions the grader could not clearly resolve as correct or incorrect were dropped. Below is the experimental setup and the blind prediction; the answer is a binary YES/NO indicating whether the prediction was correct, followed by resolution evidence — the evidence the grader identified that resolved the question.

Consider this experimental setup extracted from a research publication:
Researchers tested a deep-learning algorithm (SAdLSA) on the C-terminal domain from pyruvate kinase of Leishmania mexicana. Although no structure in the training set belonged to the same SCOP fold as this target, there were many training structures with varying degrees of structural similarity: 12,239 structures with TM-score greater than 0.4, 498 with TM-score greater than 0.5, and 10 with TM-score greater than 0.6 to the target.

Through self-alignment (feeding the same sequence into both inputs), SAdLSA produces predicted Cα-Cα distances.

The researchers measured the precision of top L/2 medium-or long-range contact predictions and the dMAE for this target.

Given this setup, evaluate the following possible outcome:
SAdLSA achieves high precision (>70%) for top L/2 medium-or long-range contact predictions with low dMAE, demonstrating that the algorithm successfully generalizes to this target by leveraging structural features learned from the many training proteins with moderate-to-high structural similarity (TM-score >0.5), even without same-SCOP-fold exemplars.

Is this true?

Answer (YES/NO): YES